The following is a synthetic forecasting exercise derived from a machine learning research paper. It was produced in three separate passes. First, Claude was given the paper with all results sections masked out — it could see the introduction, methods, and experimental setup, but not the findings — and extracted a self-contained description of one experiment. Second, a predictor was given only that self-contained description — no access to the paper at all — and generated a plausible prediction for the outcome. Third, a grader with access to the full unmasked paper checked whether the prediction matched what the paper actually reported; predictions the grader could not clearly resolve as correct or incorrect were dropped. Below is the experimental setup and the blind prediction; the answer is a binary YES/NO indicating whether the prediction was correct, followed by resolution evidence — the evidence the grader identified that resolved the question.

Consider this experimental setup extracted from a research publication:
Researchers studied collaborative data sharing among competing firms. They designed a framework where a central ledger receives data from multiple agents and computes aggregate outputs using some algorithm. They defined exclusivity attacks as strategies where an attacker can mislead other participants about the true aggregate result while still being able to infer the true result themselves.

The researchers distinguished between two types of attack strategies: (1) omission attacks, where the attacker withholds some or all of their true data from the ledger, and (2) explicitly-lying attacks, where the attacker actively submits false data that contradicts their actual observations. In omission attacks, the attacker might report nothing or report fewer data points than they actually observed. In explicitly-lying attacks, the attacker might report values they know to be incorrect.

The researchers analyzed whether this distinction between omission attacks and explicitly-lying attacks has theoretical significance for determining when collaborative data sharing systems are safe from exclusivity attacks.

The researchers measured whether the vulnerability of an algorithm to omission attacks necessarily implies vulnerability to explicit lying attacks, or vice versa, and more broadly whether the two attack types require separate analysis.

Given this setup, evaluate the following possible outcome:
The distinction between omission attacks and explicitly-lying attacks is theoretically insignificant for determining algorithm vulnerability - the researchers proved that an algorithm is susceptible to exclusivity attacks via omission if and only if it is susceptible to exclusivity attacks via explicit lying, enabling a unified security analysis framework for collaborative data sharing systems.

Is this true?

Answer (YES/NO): NO